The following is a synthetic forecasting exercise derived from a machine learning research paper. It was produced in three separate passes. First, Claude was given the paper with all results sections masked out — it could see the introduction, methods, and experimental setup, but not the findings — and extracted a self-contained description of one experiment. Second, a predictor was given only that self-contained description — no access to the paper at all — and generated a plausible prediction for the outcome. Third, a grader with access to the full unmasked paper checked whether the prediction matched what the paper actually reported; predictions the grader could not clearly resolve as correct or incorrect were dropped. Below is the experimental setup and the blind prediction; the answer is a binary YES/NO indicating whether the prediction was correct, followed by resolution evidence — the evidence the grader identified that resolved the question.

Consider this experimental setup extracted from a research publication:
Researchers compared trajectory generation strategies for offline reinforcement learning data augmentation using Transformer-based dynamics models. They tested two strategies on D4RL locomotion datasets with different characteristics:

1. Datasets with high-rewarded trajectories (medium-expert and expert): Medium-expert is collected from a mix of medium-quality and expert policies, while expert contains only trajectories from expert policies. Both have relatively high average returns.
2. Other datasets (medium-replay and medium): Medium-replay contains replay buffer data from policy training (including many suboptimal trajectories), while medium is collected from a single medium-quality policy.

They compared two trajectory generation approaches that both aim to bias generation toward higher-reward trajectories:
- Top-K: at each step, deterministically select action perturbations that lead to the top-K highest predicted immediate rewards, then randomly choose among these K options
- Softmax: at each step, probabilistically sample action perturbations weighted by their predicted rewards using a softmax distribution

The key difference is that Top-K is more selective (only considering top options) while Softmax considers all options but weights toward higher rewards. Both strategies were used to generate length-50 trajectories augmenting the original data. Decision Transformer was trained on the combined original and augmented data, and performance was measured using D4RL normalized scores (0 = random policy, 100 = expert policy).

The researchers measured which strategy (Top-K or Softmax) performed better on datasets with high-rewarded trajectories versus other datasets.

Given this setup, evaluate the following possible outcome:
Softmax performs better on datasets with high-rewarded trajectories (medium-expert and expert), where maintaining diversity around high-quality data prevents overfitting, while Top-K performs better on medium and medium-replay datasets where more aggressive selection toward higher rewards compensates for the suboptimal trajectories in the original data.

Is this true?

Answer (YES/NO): NO